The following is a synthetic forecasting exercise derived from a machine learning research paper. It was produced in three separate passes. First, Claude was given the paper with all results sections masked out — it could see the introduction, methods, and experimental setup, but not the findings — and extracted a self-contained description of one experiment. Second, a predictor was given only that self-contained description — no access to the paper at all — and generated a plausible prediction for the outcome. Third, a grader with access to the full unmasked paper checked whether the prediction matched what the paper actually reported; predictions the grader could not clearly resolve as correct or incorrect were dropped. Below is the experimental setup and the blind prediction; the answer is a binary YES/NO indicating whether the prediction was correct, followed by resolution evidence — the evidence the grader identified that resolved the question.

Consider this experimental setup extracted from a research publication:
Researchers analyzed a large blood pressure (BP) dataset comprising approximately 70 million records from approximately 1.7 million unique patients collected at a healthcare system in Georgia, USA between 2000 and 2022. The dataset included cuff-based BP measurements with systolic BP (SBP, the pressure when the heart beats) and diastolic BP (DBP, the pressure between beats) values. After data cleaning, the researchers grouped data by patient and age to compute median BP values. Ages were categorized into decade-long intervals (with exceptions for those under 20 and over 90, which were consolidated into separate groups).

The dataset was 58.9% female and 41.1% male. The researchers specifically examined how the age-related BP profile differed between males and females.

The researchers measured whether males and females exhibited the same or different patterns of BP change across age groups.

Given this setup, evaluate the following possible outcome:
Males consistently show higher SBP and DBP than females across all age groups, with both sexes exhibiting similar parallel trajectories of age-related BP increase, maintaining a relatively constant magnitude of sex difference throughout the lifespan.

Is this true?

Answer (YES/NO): NO